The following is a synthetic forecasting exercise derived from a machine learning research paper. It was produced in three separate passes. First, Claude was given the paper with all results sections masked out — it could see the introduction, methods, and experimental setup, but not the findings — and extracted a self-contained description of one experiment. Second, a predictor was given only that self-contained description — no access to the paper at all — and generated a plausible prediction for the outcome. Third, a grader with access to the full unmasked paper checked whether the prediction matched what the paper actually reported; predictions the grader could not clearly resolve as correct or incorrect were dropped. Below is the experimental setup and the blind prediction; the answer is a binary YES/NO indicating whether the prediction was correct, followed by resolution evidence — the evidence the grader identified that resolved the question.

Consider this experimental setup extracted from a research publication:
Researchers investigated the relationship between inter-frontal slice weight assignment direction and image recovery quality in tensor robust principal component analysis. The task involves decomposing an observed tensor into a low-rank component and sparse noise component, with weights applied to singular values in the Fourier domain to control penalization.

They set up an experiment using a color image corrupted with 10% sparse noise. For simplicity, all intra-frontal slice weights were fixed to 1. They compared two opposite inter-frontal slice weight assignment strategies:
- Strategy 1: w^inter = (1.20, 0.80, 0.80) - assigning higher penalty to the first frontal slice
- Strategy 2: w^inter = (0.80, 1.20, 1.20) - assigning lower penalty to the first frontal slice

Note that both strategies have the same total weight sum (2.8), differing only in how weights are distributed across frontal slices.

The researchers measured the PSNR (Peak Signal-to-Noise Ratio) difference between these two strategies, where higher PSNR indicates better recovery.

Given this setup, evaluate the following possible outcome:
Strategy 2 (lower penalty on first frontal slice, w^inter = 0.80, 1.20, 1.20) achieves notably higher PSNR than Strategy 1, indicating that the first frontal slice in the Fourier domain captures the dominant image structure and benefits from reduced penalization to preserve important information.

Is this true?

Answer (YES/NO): YES